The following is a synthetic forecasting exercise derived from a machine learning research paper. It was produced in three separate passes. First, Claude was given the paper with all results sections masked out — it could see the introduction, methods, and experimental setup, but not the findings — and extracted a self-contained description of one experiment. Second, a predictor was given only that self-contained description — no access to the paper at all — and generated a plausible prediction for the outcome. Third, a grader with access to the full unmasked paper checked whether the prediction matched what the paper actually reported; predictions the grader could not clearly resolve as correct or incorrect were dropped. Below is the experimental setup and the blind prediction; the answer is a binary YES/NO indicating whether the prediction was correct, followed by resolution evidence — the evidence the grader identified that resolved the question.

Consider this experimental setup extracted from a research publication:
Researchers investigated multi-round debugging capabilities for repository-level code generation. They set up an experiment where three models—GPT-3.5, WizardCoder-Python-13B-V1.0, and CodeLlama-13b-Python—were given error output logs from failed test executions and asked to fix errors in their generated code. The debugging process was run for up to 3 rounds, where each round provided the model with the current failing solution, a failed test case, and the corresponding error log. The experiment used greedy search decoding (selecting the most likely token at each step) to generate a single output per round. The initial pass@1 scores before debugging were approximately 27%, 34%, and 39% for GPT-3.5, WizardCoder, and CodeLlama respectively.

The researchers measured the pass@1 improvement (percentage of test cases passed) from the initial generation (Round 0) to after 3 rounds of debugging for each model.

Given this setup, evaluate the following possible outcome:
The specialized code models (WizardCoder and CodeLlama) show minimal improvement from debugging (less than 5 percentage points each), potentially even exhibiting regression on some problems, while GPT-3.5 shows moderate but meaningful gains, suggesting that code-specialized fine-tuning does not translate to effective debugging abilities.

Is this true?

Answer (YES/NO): NO